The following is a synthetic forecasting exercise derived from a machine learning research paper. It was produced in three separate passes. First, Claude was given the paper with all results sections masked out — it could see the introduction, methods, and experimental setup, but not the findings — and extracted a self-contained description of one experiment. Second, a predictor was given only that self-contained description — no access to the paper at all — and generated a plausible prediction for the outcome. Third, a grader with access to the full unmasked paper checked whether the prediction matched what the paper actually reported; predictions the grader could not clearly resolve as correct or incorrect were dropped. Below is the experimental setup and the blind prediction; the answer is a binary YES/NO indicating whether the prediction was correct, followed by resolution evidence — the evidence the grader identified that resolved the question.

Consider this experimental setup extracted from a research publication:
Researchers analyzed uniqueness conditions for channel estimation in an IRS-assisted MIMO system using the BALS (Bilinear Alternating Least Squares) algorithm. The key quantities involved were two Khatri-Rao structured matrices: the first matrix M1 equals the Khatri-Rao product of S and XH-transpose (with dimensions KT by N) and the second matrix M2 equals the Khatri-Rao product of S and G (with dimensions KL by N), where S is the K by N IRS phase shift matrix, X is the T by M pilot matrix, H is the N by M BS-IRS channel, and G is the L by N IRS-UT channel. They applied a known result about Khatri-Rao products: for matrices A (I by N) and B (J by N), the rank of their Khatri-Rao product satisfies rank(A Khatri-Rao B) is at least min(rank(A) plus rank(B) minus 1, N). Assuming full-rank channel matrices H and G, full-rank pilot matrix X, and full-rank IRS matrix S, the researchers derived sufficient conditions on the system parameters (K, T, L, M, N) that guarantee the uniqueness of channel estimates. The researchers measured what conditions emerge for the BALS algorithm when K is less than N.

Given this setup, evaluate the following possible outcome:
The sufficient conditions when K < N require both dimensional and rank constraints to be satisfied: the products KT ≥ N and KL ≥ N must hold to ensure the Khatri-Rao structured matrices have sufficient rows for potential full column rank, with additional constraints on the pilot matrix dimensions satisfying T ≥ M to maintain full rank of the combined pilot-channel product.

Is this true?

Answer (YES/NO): NO